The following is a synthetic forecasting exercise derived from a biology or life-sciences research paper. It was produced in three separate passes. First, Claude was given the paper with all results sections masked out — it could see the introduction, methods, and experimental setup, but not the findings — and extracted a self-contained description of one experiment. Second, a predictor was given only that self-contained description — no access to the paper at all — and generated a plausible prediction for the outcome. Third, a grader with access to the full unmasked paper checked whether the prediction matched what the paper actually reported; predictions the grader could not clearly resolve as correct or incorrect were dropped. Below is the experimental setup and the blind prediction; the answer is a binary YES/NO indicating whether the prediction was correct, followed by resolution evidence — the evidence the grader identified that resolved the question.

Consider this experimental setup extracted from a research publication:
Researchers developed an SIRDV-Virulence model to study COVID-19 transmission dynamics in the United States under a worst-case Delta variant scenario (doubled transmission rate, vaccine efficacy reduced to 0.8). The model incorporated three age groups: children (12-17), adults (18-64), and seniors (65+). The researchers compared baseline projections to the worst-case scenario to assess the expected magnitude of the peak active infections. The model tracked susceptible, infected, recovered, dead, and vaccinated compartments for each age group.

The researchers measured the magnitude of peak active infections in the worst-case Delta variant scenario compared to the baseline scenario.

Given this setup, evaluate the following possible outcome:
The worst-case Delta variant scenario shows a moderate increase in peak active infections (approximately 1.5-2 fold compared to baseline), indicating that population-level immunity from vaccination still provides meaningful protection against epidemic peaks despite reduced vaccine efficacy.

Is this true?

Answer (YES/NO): NO